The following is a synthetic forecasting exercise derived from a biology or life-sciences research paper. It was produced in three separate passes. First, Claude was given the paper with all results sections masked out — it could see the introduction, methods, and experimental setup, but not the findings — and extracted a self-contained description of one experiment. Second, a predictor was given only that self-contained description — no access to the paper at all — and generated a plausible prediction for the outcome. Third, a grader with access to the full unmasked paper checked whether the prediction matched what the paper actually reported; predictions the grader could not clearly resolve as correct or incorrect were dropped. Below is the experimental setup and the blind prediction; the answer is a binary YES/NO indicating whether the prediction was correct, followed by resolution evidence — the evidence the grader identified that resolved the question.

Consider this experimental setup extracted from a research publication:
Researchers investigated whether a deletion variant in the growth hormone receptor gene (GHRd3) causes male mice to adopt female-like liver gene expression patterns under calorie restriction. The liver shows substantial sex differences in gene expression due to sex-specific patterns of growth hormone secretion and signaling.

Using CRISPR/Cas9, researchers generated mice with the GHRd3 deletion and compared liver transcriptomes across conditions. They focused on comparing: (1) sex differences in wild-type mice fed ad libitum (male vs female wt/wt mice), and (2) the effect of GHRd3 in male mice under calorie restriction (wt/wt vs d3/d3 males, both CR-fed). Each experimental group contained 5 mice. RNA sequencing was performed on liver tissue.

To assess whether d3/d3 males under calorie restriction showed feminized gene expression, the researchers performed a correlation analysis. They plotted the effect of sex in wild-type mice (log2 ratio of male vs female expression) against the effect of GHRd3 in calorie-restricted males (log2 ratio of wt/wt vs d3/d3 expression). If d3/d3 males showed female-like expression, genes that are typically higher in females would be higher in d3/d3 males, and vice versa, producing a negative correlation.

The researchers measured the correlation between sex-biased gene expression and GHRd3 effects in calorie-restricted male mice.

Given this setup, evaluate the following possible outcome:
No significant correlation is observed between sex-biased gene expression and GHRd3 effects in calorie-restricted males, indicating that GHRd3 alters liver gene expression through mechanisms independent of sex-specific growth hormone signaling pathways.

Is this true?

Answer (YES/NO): NO